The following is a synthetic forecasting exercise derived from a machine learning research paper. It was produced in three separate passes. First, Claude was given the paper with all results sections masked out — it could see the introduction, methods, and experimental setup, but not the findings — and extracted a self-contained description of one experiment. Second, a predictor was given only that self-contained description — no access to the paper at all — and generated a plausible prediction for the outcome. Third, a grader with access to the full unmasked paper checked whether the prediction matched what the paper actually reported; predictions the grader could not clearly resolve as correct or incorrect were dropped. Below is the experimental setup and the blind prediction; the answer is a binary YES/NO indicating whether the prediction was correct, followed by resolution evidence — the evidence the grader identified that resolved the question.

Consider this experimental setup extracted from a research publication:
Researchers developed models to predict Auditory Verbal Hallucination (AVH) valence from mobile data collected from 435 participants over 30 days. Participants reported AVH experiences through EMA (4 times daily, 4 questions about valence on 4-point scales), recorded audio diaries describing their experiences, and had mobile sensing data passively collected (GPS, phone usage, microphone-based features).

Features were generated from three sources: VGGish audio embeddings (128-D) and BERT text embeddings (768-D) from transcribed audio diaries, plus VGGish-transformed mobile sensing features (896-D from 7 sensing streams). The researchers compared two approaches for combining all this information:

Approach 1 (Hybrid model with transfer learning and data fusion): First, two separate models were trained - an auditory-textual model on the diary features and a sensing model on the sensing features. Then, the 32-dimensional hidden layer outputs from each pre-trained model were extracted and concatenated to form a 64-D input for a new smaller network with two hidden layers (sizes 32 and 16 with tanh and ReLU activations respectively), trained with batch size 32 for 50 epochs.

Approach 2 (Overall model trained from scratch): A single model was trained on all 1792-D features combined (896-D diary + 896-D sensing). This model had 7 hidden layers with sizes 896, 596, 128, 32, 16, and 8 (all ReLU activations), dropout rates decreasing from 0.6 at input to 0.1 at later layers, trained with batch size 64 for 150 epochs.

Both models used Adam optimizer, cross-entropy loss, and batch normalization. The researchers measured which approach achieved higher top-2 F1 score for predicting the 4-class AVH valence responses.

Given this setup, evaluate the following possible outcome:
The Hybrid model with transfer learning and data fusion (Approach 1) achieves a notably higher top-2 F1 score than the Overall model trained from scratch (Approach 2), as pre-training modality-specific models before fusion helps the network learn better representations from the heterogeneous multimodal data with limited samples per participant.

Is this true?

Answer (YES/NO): YES